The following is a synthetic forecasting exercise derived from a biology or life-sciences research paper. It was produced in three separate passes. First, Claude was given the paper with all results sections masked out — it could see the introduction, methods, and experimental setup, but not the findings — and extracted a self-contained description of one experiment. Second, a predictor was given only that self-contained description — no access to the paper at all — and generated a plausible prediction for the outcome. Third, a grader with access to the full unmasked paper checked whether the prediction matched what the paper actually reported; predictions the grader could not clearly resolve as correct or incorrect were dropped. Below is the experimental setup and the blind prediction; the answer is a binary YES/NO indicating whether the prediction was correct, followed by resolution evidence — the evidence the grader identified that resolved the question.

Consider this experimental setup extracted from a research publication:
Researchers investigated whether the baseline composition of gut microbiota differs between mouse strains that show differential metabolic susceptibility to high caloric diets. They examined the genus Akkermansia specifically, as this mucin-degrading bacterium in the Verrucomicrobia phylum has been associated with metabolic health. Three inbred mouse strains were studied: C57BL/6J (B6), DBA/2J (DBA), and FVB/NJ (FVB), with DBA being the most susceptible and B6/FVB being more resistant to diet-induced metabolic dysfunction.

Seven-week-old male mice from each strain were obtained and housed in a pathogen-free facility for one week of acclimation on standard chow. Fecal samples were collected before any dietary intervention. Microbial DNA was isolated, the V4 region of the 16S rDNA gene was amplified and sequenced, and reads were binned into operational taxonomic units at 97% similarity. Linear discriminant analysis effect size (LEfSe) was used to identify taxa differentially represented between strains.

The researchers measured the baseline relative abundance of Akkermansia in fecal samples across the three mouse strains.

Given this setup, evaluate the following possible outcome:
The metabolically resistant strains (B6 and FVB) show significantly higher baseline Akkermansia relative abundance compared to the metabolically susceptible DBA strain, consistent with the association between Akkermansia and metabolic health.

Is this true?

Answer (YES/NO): YES